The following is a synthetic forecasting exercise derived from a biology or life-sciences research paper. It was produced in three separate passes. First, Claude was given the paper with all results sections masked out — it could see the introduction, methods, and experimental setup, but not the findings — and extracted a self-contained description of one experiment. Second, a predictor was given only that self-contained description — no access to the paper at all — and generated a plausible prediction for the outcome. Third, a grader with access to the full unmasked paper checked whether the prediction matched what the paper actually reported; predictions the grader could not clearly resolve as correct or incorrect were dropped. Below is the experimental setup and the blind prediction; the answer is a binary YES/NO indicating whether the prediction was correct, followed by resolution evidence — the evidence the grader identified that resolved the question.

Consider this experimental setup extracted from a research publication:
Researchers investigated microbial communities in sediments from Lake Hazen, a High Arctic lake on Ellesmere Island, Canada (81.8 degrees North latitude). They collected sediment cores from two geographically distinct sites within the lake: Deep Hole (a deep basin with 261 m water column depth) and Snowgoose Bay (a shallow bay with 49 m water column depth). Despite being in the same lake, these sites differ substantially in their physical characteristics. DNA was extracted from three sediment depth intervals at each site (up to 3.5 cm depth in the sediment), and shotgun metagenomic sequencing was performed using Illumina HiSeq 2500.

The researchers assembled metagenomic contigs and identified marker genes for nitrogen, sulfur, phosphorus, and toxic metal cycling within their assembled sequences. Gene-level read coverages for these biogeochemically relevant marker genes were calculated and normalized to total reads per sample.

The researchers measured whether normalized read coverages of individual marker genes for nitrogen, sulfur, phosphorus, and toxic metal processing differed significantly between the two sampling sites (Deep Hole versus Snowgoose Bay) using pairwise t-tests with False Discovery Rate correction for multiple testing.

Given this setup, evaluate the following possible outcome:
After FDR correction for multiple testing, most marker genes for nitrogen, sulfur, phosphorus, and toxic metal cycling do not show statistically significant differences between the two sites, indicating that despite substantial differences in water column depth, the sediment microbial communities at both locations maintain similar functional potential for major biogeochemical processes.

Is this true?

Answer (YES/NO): YES